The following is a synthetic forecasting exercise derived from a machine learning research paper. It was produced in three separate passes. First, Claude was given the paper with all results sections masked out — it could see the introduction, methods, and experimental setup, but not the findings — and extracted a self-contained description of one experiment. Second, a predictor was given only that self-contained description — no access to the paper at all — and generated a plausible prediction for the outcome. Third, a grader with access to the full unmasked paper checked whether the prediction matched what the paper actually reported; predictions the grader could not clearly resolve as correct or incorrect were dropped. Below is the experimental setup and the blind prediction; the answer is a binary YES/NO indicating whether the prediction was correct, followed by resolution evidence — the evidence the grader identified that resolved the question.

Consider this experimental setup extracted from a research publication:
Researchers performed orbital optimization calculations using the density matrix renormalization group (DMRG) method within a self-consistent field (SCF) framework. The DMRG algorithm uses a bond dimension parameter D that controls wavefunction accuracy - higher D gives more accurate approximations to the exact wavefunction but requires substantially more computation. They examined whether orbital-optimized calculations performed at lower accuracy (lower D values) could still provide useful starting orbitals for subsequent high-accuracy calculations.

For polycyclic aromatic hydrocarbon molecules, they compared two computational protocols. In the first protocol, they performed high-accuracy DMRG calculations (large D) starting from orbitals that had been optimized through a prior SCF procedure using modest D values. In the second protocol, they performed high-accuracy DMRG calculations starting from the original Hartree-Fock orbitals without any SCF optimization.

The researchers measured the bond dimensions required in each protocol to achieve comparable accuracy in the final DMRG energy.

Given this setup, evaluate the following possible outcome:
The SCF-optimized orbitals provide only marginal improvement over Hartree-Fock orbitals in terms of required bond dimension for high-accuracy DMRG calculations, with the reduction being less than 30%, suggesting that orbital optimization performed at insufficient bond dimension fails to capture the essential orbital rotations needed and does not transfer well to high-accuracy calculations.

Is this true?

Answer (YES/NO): NO